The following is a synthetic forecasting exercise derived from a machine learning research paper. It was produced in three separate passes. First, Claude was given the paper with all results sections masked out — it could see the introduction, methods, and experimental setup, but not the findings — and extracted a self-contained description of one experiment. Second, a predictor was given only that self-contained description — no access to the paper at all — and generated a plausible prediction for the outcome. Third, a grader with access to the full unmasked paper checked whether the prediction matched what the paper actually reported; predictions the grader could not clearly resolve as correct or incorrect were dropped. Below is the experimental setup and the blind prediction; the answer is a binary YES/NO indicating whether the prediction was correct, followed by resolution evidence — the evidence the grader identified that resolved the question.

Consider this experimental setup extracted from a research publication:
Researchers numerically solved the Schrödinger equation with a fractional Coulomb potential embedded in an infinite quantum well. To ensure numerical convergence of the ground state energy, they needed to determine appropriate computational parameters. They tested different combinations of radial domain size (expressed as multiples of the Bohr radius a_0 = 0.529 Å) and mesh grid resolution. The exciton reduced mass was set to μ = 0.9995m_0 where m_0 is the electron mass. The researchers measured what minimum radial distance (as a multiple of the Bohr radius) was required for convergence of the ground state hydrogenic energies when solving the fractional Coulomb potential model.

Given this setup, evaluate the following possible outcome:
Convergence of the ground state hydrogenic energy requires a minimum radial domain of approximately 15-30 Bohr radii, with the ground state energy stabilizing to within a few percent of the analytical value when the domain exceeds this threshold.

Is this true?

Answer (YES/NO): YES